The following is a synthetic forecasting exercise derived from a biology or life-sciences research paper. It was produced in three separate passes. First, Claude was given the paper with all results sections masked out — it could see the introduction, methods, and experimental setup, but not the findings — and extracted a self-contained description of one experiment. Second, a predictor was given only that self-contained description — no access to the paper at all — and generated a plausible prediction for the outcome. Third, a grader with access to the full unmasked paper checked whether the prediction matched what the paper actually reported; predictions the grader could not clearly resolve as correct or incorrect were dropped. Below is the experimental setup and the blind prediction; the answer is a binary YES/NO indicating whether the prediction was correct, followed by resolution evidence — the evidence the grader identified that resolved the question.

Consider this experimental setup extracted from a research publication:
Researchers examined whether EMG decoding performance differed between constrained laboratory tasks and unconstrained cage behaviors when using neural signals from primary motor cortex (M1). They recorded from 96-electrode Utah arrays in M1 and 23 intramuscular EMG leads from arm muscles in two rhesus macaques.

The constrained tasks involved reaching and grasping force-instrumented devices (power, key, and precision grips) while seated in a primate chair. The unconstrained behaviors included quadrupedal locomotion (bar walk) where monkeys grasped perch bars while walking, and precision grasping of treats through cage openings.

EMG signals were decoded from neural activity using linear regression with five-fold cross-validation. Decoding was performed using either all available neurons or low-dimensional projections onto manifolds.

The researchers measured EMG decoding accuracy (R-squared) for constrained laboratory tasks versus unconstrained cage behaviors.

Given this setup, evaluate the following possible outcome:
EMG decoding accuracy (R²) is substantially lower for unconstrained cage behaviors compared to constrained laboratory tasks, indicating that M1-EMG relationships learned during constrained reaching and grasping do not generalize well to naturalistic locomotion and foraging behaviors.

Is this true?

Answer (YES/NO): NO